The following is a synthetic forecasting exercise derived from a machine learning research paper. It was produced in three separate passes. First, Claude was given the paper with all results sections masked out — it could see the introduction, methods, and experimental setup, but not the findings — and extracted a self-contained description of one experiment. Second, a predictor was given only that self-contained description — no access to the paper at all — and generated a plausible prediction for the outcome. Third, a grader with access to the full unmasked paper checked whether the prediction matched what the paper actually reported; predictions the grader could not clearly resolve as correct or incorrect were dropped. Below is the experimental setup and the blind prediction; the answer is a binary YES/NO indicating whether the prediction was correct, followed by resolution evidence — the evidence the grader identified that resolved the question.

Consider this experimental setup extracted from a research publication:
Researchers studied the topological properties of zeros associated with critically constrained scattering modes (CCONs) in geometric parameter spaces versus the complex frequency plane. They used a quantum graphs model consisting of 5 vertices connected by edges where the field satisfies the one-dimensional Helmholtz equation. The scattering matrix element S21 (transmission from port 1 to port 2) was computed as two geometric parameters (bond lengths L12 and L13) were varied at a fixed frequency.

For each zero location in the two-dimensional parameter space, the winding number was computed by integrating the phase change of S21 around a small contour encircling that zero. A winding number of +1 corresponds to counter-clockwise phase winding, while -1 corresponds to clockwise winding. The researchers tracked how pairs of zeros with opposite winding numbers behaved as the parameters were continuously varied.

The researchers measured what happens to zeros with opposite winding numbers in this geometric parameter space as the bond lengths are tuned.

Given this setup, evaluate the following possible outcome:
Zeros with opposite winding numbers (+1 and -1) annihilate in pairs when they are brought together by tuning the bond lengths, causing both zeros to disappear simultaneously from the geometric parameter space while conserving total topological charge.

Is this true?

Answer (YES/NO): YES